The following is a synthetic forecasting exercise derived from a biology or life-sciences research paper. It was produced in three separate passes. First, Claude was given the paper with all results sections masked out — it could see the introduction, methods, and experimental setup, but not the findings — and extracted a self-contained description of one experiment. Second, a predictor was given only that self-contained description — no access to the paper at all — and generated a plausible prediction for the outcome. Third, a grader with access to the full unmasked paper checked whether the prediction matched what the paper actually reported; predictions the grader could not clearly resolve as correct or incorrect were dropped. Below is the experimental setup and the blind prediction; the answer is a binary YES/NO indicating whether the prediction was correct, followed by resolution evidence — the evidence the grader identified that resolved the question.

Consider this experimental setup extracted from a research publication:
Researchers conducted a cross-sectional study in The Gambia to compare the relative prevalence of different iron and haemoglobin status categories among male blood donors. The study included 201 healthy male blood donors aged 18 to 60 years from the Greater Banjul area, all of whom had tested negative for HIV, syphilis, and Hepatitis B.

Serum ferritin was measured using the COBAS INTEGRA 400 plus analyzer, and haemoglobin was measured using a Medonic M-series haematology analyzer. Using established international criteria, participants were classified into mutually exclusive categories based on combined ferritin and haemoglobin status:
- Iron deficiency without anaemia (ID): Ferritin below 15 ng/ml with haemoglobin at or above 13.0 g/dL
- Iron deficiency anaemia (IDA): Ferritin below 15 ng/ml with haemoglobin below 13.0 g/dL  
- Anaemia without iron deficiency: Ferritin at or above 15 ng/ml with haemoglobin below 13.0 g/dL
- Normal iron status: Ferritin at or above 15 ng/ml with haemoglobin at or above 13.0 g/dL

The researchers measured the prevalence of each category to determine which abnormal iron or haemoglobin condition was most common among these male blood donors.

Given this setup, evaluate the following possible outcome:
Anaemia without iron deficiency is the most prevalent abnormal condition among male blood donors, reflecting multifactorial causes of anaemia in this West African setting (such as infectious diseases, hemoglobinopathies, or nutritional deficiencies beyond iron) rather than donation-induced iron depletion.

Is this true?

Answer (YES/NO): NO